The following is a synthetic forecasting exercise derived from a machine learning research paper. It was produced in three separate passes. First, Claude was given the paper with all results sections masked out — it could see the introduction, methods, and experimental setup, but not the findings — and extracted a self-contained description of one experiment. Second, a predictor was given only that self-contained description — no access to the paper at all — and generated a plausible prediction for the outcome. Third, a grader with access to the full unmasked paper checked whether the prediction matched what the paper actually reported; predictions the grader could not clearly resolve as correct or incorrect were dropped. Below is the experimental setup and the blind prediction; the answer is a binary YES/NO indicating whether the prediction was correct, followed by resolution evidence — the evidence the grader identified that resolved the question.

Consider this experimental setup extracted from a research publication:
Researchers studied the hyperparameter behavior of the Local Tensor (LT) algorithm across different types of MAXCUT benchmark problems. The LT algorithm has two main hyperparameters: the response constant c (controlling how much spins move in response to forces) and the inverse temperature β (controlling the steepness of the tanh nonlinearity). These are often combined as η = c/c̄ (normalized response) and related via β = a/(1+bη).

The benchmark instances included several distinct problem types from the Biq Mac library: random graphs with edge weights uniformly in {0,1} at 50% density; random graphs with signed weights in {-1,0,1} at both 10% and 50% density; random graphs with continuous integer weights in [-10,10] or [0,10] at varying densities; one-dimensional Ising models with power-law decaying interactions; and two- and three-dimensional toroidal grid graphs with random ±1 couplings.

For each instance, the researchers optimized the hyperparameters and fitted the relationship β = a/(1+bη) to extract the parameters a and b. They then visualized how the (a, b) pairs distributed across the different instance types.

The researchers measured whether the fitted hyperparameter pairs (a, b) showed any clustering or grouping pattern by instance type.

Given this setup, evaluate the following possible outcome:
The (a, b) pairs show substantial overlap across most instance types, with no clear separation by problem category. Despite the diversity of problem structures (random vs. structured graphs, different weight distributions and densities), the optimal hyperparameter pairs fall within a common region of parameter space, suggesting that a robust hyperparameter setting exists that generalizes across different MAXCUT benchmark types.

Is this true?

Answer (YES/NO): NO